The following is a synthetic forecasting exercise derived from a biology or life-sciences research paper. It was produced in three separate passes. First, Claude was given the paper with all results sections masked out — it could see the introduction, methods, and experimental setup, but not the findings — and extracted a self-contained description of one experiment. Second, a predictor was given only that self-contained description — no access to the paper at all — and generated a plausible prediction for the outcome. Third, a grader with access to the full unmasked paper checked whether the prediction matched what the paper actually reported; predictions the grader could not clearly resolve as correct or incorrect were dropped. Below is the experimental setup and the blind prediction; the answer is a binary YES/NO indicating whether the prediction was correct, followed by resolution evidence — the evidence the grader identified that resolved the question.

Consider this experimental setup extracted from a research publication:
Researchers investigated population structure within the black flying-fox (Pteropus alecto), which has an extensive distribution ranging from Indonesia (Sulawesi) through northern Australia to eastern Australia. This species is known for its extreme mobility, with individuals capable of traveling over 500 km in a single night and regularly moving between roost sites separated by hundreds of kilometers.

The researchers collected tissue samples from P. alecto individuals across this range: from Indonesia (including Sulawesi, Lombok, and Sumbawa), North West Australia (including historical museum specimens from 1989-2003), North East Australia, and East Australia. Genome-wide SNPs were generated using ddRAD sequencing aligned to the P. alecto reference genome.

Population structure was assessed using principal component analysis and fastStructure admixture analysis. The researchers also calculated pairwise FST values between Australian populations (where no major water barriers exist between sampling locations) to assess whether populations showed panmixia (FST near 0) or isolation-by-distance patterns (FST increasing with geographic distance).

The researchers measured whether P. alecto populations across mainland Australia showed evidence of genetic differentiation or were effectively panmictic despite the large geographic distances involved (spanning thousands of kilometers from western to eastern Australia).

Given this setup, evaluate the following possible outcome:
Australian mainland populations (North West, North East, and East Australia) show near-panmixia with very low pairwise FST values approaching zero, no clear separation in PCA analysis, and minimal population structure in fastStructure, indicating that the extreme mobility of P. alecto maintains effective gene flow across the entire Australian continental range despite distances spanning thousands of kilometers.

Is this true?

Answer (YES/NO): NO